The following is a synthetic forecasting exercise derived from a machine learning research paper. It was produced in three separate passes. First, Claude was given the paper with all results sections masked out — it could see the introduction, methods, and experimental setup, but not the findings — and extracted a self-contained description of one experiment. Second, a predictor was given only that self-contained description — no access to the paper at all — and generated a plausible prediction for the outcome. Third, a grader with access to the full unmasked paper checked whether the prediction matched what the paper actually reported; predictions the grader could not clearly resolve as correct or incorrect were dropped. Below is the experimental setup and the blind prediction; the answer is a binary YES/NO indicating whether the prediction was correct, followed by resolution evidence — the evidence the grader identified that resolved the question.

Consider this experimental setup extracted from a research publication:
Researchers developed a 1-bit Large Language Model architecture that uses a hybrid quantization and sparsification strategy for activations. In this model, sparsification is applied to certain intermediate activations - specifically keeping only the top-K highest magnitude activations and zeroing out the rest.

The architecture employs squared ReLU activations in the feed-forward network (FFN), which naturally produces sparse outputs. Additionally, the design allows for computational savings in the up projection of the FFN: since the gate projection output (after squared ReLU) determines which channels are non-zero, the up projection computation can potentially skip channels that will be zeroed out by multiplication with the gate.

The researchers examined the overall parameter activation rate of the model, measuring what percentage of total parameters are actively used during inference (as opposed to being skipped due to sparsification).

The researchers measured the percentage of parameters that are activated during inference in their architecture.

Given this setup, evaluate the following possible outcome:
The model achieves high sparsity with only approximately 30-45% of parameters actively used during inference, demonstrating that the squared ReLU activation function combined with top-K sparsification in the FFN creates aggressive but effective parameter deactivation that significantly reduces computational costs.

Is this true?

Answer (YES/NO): NO